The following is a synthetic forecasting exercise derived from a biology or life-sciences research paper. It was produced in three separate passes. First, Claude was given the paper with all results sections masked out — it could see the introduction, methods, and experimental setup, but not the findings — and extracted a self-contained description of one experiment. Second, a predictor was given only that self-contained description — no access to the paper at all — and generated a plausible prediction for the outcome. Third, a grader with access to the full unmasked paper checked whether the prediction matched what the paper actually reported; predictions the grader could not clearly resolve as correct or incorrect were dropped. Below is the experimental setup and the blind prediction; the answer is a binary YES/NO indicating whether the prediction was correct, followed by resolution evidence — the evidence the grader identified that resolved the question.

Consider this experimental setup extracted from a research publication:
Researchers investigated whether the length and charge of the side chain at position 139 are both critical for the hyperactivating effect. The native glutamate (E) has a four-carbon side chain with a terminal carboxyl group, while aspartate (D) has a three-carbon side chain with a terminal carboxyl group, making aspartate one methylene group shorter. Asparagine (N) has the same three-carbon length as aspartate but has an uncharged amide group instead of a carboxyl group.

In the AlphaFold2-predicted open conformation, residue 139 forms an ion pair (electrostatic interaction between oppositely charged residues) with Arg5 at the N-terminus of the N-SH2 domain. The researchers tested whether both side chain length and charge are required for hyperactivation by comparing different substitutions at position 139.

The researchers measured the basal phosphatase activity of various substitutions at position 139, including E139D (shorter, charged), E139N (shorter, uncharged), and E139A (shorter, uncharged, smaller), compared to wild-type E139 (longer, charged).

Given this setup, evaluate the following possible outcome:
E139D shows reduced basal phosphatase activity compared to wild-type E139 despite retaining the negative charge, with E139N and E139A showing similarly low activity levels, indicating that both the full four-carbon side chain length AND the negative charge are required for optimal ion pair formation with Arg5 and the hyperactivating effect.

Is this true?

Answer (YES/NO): NO